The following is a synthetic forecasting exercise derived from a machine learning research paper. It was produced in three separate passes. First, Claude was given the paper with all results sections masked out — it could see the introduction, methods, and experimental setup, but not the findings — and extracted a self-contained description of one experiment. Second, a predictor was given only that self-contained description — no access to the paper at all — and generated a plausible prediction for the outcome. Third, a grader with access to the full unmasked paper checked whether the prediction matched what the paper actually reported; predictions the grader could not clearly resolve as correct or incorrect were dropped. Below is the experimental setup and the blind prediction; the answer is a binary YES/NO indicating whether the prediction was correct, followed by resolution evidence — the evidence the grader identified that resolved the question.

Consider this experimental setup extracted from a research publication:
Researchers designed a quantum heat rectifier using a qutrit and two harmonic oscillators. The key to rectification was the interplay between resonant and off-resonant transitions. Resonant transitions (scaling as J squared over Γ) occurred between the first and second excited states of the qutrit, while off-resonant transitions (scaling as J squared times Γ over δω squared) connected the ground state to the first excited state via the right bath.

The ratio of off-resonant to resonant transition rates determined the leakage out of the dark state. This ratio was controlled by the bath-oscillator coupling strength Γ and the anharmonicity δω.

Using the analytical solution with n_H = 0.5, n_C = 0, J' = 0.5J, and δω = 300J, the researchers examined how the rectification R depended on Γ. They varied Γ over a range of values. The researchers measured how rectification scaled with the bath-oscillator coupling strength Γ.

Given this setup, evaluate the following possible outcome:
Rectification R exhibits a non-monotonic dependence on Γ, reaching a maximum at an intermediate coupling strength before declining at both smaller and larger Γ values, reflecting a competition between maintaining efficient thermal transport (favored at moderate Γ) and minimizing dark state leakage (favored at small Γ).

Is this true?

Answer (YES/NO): NO